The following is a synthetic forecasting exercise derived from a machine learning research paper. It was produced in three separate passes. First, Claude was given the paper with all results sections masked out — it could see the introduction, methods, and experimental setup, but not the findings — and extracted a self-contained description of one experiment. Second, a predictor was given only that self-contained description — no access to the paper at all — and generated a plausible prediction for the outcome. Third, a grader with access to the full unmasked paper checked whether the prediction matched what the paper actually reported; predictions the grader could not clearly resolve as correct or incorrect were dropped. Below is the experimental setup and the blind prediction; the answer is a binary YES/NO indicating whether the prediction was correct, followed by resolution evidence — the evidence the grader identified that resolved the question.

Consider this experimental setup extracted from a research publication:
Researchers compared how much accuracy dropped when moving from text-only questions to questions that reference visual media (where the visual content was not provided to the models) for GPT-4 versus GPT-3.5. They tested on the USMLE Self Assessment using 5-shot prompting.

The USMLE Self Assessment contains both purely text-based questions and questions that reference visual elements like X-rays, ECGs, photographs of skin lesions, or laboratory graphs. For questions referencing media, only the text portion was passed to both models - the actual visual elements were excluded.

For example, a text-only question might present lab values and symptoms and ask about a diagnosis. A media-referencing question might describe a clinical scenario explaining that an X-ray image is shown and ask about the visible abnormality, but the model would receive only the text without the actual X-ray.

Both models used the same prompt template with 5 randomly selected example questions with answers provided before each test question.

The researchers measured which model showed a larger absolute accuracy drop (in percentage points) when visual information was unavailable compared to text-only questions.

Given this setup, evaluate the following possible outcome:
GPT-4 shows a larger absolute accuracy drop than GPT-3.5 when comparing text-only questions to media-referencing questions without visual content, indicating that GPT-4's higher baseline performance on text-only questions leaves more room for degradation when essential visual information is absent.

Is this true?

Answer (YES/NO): YES